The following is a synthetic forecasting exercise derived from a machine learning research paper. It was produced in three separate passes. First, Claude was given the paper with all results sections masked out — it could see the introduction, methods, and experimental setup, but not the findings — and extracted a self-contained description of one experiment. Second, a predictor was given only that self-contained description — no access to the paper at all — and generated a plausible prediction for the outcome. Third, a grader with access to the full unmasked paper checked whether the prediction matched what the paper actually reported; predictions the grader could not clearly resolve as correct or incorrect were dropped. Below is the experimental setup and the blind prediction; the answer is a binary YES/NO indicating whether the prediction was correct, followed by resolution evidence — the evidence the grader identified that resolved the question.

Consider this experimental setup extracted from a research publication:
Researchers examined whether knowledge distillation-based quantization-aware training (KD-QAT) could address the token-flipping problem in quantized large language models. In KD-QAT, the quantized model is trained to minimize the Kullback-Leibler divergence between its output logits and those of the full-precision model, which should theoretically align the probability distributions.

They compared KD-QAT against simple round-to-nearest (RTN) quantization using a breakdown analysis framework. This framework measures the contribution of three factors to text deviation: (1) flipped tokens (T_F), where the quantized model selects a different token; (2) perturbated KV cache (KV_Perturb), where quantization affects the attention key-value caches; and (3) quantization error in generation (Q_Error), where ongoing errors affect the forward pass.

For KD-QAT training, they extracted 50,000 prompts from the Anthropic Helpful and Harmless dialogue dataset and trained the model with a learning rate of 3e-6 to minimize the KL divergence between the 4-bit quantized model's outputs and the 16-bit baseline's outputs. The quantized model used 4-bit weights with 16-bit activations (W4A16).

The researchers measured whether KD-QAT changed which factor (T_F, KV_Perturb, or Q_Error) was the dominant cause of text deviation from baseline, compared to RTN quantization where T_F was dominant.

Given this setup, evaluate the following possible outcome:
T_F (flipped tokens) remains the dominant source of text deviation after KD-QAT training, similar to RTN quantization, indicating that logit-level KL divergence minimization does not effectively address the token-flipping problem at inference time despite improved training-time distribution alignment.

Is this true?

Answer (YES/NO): YES